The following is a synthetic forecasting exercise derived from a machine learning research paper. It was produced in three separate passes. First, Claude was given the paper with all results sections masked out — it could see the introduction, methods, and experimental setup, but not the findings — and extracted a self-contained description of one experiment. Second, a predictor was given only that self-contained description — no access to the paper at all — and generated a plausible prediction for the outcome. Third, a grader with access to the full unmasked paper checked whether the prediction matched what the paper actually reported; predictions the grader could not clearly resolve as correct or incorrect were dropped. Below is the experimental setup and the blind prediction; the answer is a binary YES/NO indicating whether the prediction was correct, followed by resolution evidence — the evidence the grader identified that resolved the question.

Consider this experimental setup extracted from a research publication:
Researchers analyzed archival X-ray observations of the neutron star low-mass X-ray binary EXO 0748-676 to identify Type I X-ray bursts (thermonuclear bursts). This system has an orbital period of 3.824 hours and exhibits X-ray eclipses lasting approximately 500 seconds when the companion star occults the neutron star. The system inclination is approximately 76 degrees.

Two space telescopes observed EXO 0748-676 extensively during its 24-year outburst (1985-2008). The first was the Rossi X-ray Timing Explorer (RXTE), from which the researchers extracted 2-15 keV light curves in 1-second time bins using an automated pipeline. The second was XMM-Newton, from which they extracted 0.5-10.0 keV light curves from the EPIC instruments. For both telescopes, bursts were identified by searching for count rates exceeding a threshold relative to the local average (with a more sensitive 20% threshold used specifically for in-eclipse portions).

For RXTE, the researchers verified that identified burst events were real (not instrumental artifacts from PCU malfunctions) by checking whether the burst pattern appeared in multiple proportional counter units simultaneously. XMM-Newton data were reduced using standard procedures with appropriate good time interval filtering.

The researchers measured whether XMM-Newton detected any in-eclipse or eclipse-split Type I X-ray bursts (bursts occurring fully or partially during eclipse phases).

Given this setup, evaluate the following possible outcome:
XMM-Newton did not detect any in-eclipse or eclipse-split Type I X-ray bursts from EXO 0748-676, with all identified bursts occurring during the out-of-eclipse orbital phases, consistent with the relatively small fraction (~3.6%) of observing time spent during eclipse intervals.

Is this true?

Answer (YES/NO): NO